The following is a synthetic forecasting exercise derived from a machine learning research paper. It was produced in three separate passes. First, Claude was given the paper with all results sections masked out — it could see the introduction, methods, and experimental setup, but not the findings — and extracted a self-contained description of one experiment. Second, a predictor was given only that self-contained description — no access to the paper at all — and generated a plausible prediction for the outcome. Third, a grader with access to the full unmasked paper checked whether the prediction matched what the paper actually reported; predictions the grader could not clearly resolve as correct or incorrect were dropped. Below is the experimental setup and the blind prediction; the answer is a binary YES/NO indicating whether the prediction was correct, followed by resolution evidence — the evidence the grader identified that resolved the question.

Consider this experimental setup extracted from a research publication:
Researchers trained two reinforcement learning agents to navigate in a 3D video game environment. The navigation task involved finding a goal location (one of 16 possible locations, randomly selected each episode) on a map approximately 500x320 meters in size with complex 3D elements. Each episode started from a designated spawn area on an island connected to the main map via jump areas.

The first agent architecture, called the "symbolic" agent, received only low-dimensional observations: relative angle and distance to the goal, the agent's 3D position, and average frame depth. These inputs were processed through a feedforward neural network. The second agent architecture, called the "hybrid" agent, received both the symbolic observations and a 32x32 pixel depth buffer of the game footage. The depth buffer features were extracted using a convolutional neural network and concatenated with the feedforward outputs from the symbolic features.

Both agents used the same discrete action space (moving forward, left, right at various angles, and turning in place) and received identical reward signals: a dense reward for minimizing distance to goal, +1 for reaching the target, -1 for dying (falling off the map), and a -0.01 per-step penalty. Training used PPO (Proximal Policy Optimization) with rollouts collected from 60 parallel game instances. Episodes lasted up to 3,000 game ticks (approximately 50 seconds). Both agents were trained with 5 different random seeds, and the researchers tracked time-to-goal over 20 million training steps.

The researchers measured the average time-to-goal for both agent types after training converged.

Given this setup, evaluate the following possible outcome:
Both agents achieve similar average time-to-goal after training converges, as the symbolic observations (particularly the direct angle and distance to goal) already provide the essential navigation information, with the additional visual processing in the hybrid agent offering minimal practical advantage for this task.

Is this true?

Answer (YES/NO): NO